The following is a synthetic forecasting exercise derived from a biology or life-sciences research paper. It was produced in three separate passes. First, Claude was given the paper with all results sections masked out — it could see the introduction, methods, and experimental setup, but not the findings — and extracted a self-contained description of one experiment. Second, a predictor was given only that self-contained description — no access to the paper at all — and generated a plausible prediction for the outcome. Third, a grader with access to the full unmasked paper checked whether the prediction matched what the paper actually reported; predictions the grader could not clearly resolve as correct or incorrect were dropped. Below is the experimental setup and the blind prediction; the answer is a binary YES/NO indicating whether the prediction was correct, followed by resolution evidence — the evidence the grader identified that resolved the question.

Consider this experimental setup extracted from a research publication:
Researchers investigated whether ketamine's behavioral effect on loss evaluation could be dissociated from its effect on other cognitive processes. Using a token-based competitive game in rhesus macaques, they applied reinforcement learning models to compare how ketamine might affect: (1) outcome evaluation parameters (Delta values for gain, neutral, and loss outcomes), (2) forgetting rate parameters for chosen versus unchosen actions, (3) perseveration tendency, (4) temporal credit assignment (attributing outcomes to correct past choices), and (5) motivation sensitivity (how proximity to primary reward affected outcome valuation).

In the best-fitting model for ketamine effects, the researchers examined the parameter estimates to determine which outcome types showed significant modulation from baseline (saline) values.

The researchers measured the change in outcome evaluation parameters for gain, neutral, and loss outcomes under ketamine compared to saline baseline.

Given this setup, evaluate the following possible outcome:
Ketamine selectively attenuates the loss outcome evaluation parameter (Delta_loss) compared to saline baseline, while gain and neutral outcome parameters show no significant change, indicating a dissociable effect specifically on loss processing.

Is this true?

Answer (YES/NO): NO